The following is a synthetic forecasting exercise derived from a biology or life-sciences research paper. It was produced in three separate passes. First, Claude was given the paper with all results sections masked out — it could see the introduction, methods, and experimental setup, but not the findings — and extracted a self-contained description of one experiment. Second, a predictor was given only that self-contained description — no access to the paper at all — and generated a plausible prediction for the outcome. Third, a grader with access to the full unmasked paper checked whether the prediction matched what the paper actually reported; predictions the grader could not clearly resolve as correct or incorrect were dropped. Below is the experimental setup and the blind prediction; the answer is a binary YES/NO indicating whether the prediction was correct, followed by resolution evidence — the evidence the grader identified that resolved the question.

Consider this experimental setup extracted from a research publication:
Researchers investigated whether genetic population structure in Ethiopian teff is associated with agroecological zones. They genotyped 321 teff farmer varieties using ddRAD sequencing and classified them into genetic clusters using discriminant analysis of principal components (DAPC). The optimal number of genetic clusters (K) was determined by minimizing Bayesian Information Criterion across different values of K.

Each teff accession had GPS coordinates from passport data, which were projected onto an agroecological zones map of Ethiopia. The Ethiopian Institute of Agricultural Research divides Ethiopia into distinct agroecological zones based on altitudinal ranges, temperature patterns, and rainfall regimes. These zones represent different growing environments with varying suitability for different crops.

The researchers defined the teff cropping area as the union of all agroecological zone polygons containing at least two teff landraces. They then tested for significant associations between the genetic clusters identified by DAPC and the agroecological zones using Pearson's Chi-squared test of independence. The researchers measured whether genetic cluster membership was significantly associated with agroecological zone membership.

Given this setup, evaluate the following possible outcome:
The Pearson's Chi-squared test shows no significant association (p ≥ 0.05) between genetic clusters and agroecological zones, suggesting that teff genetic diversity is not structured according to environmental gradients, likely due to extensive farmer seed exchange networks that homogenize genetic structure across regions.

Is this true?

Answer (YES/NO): NO